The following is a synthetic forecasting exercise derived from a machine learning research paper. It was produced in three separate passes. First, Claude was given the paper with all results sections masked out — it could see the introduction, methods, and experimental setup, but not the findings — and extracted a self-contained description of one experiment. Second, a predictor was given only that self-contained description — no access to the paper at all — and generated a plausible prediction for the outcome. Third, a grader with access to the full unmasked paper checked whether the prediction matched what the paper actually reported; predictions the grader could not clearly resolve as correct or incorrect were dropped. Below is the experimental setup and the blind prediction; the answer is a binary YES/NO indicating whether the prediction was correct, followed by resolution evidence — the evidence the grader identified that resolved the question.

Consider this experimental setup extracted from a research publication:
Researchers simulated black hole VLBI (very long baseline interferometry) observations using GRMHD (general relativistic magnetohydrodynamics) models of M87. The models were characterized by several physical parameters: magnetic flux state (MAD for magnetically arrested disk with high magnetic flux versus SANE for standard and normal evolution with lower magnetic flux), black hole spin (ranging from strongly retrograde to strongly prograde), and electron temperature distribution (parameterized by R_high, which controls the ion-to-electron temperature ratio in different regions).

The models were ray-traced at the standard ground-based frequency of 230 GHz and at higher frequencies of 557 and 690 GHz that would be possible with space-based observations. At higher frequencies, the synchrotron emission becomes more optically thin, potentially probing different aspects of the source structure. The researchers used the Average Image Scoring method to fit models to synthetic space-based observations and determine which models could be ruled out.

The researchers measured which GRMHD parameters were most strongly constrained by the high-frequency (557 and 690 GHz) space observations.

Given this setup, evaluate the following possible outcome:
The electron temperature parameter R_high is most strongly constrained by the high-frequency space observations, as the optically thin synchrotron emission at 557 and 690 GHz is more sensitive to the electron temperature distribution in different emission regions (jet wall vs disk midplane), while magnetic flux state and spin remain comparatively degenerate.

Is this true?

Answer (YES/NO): NO